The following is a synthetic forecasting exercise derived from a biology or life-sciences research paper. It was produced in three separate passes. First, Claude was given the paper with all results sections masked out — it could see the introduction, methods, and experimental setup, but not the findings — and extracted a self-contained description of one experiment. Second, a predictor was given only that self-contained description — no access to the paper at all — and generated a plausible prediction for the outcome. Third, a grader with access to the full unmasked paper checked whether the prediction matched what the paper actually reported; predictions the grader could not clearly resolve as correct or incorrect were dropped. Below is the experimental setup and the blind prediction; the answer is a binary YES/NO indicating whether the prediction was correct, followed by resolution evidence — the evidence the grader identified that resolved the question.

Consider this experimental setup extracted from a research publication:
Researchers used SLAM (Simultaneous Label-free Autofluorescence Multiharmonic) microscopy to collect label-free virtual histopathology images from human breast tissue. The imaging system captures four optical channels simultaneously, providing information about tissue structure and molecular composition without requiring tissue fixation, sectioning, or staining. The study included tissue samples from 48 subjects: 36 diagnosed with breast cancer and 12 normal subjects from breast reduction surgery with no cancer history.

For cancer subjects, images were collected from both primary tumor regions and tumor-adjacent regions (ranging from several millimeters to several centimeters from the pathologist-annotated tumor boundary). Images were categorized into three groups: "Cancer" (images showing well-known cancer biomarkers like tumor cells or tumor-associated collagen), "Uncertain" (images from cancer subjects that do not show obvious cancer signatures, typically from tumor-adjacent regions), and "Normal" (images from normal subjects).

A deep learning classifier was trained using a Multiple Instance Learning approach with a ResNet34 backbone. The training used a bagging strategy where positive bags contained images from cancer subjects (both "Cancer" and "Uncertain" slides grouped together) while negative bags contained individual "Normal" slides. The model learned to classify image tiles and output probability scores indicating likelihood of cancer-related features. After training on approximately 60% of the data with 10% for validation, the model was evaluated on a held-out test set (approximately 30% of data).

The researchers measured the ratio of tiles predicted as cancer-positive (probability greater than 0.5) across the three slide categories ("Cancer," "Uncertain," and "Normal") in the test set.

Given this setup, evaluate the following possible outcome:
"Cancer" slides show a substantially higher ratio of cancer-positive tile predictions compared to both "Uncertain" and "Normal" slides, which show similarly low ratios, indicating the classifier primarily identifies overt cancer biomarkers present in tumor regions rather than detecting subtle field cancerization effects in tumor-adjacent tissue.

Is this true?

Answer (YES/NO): NO